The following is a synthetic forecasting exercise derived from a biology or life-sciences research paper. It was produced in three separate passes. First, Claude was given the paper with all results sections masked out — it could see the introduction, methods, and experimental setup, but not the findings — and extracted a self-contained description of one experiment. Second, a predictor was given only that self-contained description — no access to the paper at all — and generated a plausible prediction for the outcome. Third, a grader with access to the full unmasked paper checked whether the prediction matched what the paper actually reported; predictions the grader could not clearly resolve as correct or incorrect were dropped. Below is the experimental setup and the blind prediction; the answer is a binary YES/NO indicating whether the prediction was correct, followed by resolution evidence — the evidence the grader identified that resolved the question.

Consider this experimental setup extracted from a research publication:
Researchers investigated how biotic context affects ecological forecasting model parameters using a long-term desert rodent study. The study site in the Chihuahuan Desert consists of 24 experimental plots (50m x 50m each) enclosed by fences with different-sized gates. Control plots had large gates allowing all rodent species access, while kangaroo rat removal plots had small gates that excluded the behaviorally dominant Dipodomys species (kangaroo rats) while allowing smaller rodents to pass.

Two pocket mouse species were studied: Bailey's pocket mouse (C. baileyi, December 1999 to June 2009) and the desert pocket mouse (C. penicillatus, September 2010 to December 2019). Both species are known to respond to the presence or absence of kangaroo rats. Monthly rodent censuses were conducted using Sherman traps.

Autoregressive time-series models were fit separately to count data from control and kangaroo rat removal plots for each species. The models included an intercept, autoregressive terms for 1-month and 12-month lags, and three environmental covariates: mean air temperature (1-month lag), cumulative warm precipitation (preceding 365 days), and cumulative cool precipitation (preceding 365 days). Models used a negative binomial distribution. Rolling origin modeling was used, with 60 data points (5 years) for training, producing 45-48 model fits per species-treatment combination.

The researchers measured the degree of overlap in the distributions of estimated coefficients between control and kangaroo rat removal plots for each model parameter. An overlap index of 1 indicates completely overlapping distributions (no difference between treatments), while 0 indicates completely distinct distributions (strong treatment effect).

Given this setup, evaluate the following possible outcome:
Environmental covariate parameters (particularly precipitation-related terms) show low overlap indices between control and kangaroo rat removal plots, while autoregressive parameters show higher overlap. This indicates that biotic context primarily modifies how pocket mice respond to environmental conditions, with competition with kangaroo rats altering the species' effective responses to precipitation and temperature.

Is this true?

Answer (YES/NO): NO